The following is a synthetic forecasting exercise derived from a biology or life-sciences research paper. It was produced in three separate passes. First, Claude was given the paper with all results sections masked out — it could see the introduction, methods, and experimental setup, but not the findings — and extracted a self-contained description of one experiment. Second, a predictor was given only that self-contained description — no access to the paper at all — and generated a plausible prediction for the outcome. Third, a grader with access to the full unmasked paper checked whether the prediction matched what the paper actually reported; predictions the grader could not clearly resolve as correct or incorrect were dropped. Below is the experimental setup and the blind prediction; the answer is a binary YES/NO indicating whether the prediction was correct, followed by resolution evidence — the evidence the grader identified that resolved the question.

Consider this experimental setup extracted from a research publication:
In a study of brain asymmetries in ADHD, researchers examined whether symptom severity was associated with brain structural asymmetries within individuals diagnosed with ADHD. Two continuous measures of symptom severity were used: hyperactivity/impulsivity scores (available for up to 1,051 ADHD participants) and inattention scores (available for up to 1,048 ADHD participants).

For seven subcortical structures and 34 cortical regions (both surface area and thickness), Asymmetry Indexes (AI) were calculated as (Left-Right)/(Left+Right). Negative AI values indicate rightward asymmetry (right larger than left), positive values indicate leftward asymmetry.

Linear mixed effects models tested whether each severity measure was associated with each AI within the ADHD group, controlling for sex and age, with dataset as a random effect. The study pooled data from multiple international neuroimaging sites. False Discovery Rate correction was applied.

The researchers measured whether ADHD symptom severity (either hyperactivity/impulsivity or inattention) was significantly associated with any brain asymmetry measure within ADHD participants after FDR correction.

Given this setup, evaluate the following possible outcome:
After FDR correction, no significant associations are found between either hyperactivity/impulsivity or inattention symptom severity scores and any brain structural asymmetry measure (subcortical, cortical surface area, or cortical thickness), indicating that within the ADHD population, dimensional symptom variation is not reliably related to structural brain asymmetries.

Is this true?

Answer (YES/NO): YES